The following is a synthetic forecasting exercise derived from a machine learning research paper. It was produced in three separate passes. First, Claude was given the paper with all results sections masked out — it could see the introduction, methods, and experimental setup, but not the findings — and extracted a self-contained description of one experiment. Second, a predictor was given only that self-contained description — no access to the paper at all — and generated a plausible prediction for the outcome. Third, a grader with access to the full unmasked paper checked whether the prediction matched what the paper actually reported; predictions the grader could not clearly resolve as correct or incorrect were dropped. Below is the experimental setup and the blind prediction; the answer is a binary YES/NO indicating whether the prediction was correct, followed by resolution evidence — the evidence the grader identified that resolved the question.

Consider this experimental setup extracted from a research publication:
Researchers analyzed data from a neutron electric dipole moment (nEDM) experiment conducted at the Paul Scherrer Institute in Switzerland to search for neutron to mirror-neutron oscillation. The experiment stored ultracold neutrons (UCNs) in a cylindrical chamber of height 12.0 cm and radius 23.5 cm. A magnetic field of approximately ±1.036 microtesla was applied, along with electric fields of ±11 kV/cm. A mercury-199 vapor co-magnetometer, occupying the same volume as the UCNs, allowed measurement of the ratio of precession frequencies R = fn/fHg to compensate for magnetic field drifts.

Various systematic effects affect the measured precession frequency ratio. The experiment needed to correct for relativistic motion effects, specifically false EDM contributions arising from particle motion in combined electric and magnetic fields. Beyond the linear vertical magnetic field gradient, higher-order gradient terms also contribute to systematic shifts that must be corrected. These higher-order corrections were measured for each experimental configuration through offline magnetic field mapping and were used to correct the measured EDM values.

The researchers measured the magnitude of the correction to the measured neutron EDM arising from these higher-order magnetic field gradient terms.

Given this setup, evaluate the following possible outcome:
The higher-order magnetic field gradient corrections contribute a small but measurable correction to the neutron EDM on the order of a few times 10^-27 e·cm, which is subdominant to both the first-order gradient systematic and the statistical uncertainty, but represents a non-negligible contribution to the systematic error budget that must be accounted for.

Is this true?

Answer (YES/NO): YES